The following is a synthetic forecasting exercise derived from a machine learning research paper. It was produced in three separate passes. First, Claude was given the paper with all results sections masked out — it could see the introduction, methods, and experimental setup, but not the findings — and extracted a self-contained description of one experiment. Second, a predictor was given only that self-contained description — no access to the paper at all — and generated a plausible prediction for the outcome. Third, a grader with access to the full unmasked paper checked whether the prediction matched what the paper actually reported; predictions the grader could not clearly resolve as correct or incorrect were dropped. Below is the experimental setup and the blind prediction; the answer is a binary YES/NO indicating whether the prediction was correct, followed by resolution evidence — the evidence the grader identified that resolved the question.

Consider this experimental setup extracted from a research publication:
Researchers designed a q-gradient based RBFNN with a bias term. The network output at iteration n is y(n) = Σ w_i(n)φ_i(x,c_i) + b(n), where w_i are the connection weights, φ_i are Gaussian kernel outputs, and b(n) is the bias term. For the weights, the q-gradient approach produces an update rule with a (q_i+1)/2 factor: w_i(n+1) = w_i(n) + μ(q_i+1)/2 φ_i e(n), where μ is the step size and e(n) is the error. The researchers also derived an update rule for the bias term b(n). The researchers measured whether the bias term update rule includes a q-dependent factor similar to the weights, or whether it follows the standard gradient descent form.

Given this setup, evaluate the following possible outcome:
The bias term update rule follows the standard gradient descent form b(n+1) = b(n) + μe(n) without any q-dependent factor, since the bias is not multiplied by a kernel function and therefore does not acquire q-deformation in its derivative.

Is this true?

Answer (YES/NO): NO